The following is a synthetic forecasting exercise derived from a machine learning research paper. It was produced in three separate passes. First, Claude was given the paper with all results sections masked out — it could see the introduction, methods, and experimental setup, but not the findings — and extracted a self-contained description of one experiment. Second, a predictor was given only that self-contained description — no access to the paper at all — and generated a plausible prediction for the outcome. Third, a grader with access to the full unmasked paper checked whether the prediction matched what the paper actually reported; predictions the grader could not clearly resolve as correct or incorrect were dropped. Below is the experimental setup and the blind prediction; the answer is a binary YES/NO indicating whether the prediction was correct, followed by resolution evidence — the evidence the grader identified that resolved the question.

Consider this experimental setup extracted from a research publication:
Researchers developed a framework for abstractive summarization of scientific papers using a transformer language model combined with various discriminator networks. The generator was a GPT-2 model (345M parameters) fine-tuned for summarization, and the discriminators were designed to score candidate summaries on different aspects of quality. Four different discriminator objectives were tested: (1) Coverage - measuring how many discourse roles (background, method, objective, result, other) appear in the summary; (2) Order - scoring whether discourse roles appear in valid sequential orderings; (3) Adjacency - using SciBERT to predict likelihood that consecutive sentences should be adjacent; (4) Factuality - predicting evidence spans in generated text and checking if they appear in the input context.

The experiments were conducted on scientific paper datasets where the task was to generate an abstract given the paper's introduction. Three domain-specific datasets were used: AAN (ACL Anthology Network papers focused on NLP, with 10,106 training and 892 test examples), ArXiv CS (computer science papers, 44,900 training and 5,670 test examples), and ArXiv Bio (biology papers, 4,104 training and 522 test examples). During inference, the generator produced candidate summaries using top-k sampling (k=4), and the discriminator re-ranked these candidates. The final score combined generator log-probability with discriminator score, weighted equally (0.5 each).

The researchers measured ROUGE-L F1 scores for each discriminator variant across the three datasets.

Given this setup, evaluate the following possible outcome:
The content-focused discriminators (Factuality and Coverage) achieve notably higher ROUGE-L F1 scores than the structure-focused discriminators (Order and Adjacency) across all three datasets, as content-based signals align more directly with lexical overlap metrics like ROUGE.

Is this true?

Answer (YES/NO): NO